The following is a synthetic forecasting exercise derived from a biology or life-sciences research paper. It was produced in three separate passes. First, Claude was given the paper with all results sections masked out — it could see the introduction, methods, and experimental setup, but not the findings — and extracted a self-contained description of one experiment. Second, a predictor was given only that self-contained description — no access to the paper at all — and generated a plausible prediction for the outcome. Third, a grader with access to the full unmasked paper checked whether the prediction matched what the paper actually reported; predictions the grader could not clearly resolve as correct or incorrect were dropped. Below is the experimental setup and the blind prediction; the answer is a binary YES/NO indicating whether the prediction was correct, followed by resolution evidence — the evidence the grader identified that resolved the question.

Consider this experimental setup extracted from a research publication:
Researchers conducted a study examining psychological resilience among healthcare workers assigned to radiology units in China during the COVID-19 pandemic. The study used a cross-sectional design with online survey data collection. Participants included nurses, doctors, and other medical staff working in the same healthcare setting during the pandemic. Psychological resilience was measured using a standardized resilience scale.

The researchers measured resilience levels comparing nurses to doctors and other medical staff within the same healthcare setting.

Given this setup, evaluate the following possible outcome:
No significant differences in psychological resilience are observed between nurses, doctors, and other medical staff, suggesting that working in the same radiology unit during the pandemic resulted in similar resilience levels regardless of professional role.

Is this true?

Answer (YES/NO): NO